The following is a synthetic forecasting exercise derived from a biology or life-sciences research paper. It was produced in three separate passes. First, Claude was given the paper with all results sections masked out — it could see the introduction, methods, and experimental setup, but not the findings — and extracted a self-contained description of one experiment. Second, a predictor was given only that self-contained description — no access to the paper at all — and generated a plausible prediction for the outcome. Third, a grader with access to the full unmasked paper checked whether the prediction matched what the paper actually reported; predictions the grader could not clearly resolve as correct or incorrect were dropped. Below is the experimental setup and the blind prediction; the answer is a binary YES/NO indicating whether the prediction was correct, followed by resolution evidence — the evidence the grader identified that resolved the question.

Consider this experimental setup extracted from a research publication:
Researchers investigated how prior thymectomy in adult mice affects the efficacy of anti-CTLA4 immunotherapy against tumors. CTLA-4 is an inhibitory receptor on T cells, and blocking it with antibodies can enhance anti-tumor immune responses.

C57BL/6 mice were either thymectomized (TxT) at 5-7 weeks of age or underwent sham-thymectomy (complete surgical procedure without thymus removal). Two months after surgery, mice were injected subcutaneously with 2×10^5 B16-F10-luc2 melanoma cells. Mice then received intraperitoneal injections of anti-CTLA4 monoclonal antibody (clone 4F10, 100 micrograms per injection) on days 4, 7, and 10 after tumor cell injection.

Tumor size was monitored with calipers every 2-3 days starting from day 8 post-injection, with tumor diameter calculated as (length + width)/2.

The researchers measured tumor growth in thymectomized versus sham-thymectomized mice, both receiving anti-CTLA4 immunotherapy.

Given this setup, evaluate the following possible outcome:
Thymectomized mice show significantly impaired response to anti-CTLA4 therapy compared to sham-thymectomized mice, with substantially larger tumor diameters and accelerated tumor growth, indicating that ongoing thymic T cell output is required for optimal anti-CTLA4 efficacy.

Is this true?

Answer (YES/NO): NO